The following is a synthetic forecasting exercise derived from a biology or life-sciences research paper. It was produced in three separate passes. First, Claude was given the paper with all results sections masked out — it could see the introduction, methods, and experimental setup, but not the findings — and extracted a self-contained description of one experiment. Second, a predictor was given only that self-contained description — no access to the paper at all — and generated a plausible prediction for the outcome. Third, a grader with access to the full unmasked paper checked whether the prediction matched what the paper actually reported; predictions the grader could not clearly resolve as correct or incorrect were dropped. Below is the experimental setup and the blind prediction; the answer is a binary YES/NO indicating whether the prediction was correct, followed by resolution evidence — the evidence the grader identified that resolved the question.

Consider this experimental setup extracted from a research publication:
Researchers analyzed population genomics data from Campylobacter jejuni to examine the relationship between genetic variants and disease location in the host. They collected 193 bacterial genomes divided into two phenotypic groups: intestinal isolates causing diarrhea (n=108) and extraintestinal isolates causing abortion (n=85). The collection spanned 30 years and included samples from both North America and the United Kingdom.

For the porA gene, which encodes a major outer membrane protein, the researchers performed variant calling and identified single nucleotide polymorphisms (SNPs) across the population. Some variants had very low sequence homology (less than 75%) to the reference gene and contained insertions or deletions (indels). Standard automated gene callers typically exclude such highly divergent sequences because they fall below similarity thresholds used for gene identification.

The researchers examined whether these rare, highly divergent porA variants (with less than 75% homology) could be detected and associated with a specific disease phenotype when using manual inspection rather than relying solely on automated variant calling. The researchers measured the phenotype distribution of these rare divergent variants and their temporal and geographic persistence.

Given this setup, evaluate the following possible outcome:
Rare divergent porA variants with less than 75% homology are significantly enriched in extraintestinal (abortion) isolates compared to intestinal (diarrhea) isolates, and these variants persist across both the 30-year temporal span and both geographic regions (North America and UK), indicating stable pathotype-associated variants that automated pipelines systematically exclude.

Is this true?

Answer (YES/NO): NO